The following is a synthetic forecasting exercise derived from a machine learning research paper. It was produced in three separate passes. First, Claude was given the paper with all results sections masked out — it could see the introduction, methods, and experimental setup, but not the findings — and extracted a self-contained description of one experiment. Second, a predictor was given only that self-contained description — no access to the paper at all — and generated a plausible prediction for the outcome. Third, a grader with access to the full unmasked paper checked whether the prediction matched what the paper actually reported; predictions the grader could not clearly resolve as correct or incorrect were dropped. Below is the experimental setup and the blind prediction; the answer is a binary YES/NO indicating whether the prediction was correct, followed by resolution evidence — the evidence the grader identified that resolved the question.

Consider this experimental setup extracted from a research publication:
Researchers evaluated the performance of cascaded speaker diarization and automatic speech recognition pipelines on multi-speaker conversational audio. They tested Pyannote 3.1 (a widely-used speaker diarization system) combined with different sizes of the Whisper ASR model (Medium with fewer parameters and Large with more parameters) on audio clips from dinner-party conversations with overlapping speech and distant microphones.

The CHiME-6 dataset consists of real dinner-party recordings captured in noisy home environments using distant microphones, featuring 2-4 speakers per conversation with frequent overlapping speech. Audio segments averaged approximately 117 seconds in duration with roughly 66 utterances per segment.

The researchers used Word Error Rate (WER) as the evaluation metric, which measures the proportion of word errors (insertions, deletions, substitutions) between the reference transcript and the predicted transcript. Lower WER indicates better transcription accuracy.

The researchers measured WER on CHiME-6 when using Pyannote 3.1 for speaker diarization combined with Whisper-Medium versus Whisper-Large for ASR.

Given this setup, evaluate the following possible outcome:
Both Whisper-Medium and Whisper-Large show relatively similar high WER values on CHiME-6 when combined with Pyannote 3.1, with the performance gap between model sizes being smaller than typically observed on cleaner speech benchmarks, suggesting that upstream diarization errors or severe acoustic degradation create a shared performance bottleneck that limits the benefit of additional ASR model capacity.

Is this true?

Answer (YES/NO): YES